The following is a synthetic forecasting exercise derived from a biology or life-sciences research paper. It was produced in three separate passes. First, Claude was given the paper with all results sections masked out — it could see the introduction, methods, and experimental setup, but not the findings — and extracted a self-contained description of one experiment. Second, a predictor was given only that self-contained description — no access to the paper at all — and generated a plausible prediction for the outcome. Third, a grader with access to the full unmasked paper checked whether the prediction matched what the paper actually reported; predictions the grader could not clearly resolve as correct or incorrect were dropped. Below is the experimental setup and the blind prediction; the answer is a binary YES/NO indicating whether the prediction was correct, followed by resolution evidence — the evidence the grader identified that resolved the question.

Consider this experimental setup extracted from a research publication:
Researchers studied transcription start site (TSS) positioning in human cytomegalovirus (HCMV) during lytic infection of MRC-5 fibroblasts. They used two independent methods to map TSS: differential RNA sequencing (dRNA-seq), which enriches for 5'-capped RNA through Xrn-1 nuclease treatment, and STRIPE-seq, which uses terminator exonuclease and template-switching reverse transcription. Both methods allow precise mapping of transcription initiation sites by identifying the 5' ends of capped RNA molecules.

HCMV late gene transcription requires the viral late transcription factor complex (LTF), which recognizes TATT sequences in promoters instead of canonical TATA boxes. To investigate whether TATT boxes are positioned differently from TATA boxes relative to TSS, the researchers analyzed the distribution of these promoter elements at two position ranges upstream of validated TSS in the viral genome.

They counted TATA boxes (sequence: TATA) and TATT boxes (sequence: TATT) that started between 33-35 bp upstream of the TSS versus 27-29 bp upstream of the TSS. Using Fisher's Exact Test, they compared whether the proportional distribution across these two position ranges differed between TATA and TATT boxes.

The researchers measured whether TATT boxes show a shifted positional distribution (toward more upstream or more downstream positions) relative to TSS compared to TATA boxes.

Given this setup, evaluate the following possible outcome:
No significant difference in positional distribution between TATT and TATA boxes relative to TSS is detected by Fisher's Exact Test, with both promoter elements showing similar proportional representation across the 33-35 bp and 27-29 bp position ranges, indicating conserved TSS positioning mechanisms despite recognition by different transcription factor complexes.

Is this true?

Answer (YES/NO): NO